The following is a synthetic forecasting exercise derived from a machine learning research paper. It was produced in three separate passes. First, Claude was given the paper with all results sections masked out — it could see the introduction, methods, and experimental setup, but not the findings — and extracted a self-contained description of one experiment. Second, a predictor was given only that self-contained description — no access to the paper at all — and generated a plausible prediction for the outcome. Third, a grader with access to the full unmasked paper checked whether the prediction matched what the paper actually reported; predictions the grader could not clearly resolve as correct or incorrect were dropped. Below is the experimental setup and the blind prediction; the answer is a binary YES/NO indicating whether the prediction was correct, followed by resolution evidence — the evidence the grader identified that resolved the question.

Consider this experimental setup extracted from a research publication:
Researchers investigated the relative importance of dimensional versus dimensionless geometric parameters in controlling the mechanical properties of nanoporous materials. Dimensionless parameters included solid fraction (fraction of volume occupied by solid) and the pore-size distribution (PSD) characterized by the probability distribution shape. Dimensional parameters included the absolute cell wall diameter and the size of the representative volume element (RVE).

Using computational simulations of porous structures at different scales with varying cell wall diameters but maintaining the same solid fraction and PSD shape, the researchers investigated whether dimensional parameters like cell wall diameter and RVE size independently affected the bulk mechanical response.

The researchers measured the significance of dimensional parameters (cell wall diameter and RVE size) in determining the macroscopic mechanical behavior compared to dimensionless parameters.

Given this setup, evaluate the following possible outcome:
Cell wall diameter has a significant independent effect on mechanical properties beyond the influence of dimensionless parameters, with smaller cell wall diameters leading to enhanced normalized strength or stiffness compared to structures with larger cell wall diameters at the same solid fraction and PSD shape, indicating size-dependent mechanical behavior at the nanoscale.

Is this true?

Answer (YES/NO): NO